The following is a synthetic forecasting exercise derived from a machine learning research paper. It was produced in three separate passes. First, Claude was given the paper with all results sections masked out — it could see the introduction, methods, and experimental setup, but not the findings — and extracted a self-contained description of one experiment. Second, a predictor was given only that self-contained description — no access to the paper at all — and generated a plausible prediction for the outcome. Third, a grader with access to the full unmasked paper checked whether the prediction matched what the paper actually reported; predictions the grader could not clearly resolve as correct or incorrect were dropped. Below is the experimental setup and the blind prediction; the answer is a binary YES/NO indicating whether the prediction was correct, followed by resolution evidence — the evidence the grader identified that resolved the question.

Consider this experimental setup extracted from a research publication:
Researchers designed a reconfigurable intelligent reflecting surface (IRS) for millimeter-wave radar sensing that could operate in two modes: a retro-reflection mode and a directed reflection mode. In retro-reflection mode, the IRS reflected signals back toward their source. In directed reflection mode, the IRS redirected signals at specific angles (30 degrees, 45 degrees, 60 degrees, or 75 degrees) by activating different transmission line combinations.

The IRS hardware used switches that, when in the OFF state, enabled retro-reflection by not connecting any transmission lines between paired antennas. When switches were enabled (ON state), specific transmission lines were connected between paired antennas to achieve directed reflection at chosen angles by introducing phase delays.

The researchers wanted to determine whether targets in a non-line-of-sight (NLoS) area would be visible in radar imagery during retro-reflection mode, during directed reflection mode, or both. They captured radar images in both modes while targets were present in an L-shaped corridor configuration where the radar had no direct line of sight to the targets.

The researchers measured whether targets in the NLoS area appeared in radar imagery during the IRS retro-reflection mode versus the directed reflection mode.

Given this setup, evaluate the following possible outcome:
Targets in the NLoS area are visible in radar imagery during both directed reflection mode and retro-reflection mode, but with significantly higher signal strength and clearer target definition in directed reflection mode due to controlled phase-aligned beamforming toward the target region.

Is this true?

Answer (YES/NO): NO